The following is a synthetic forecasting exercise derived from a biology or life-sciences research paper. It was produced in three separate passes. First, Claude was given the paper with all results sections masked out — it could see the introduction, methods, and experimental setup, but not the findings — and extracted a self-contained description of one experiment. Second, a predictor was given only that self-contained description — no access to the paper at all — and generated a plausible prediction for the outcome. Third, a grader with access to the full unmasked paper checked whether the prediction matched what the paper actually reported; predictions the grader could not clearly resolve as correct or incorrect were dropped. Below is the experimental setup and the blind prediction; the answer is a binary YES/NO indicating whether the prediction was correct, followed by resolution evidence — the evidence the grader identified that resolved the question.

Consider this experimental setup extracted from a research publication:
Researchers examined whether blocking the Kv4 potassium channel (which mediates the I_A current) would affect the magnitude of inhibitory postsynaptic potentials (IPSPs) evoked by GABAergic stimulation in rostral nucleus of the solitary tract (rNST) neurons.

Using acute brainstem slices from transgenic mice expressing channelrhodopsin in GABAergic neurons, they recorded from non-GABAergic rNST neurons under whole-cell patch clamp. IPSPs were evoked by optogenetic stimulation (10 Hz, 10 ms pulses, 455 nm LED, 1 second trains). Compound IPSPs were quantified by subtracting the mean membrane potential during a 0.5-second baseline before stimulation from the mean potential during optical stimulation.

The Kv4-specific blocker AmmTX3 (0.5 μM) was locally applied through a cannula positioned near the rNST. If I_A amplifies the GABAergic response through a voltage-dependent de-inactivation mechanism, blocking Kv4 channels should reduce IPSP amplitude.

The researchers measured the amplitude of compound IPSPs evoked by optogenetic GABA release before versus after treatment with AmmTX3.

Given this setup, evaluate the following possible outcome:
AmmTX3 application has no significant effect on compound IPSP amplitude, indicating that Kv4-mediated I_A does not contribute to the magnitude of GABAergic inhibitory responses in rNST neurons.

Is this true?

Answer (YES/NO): YES